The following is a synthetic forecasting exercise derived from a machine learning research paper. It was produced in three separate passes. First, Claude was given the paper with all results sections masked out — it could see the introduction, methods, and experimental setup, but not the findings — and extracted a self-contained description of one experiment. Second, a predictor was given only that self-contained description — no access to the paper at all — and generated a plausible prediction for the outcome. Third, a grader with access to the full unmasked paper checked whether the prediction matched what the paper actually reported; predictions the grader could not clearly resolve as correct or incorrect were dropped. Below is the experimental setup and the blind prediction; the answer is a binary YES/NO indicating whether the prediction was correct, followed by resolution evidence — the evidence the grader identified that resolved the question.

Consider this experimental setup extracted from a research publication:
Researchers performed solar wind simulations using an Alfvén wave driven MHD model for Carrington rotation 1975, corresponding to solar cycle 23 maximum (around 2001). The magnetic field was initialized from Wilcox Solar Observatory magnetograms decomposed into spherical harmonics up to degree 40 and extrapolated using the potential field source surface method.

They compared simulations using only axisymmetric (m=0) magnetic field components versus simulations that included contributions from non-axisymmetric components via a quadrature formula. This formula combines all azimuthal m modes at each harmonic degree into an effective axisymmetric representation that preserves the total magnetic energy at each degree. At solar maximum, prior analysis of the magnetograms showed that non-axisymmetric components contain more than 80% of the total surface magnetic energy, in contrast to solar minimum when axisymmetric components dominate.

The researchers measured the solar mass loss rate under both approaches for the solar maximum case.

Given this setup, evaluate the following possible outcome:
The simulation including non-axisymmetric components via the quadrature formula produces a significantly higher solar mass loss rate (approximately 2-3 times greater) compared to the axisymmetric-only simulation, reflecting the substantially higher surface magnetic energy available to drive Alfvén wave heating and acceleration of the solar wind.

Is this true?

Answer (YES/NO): NO